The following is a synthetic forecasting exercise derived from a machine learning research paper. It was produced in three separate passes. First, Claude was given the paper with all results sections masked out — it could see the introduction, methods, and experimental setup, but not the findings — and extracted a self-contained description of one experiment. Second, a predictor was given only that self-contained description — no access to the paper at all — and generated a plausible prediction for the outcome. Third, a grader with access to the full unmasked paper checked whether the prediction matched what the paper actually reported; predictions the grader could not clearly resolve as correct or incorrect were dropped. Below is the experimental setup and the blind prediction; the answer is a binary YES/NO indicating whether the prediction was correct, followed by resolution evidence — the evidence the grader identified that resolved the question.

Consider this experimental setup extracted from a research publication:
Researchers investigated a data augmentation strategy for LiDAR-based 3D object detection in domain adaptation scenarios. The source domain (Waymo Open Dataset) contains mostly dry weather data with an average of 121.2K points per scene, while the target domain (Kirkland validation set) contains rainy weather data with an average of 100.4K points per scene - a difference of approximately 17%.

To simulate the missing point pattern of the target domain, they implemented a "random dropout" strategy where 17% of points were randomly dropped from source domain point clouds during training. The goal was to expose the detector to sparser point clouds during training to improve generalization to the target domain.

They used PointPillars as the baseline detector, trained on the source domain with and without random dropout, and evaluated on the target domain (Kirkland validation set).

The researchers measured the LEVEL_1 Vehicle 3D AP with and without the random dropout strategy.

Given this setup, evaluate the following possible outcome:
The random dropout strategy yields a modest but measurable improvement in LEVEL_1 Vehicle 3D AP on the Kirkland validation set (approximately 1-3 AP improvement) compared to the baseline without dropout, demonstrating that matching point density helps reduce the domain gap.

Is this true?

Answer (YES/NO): NO